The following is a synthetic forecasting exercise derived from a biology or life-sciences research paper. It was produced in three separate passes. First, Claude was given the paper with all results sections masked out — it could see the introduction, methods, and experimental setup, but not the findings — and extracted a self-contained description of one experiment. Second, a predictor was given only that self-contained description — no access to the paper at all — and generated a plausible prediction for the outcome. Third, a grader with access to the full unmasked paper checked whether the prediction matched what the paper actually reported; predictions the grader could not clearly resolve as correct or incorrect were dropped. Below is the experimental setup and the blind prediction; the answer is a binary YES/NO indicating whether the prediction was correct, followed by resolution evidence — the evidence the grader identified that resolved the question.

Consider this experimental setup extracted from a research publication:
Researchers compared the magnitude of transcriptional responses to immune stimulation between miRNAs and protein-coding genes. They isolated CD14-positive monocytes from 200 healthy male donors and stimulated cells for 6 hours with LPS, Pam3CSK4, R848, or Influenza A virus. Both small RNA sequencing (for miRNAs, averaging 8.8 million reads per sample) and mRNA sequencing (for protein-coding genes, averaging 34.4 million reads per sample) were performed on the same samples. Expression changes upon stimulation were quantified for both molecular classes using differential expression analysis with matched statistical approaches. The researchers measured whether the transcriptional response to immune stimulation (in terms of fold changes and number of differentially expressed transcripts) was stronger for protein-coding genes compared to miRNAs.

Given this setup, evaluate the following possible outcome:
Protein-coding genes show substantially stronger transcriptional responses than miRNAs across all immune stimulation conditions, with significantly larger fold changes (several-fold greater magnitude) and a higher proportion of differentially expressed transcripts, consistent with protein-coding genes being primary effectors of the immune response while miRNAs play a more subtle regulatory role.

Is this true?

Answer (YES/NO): YES